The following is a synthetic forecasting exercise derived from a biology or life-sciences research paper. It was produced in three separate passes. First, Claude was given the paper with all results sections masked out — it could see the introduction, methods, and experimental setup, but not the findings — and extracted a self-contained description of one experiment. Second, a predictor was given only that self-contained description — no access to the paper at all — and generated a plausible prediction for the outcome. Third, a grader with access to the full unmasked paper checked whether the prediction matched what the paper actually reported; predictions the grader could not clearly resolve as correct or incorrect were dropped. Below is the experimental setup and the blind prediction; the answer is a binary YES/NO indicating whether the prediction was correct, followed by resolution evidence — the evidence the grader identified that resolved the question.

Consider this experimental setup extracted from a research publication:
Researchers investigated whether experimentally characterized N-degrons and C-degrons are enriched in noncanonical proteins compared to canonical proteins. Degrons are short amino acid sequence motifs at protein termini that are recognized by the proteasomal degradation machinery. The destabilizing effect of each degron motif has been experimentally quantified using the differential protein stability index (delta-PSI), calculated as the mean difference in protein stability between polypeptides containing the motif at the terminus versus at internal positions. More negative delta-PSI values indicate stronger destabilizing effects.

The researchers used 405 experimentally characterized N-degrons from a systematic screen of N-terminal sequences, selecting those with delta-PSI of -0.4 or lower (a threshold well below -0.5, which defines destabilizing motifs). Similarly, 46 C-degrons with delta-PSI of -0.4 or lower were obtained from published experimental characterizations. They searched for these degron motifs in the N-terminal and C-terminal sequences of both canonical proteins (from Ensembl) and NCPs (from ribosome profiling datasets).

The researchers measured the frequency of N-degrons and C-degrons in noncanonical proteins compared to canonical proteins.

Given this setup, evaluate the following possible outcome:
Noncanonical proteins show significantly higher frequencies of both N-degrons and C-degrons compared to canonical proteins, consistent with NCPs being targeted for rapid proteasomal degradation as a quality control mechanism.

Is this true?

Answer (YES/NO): YES